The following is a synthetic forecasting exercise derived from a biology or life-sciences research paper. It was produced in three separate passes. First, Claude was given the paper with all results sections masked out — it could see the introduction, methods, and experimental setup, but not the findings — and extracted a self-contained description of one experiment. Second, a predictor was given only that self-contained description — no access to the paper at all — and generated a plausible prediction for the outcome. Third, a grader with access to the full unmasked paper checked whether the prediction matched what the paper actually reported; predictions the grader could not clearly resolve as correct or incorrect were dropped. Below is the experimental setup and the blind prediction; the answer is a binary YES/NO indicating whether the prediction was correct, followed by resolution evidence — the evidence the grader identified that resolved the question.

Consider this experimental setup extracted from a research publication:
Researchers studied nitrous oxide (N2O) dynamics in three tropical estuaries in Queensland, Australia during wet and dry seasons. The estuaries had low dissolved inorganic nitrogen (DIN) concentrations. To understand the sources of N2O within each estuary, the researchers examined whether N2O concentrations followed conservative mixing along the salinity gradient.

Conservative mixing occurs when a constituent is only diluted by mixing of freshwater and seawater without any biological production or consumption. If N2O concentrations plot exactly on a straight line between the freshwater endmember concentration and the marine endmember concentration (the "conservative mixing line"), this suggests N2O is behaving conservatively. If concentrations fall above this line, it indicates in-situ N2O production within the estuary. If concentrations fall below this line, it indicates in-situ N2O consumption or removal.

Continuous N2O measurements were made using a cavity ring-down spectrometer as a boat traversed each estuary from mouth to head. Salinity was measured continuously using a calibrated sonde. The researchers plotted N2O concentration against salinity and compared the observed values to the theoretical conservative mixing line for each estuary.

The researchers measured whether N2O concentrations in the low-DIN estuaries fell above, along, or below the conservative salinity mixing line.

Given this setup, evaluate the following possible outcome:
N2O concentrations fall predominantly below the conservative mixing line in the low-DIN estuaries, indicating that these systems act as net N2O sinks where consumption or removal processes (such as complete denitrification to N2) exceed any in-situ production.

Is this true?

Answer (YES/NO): NO